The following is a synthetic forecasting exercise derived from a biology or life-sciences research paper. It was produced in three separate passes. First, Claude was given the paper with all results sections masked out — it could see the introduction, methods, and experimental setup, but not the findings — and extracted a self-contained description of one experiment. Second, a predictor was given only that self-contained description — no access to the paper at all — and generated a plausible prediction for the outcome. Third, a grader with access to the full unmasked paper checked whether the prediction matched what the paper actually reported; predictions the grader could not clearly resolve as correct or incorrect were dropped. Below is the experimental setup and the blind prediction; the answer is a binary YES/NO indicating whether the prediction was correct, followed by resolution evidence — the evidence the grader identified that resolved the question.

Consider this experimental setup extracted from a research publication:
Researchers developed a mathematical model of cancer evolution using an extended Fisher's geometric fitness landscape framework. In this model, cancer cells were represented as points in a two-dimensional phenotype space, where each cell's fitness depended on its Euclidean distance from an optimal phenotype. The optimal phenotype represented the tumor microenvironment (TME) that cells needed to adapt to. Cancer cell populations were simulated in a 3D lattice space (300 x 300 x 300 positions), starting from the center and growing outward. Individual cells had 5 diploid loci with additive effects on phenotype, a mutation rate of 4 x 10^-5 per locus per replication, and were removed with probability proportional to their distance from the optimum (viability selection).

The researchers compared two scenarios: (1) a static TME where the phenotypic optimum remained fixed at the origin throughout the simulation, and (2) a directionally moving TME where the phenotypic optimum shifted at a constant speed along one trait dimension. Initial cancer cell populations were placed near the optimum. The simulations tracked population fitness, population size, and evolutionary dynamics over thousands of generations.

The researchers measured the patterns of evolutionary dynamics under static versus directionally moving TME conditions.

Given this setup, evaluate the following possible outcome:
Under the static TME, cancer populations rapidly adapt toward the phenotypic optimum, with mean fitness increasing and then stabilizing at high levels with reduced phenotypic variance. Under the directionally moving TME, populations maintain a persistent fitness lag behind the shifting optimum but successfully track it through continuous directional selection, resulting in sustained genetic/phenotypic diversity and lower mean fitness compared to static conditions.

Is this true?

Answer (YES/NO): NO